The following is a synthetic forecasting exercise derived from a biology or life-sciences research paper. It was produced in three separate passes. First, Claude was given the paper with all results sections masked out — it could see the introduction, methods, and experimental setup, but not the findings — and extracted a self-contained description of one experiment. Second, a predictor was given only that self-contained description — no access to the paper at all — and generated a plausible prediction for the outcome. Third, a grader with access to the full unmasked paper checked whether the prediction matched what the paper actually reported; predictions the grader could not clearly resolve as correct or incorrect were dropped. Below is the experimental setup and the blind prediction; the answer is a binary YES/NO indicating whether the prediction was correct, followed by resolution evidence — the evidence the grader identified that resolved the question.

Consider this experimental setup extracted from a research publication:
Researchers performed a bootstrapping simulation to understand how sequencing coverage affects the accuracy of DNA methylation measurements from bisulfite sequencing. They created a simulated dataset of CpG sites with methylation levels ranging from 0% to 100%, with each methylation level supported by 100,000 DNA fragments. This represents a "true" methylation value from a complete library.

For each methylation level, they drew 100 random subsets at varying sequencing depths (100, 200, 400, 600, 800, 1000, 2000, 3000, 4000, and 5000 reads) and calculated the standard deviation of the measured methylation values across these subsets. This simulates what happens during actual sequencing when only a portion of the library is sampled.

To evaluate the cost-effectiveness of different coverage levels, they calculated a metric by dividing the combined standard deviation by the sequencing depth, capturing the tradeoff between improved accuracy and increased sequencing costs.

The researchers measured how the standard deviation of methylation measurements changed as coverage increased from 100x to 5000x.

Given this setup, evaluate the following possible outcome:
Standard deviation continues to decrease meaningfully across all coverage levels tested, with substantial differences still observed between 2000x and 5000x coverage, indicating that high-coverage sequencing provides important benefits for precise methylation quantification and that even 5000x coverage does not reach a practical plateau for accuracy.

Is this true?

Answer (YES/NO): NO